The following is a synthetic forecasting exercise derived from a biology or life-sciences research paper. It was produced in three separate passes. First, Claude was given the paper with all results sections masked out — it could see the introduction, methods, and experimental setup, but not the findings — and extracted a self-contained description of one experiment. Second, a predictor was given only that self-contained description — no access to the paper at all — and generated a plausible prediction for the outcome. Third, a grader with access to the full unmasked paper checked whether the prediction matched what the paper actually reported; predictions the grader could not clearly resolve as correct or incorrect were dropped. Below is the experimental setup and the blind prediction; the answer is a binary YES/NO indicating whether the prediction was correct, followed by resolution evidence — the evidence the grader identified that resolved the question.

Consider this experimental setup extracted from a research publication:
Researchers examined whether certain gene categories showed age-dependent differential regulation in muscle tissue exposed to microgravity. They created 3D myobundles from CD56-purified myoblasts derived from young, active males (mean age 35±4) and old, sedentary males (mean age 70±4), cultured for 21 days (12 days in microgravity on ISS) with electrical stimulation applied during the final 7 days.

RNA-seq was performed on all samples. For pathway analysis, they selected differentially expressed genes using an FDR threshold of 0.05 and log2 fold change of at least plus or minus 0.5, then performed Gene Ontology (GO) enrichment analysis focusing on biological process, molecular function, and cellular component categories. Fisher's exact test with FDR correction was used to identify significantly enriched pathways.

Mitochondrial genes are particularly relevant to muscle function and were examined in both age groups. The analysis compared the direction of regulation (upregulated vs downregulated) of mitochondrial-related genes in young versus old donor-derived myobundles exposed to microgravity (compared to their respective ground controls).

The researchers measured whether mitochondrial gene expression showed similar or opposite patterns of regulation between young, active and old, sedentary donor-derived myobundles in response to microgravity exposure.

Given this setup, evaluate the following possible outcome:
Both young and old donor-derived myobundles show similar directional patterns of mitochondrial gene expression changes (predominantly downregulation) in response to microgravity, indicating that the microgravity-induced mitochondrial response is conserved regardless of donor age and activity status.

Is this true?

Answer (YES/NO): NO